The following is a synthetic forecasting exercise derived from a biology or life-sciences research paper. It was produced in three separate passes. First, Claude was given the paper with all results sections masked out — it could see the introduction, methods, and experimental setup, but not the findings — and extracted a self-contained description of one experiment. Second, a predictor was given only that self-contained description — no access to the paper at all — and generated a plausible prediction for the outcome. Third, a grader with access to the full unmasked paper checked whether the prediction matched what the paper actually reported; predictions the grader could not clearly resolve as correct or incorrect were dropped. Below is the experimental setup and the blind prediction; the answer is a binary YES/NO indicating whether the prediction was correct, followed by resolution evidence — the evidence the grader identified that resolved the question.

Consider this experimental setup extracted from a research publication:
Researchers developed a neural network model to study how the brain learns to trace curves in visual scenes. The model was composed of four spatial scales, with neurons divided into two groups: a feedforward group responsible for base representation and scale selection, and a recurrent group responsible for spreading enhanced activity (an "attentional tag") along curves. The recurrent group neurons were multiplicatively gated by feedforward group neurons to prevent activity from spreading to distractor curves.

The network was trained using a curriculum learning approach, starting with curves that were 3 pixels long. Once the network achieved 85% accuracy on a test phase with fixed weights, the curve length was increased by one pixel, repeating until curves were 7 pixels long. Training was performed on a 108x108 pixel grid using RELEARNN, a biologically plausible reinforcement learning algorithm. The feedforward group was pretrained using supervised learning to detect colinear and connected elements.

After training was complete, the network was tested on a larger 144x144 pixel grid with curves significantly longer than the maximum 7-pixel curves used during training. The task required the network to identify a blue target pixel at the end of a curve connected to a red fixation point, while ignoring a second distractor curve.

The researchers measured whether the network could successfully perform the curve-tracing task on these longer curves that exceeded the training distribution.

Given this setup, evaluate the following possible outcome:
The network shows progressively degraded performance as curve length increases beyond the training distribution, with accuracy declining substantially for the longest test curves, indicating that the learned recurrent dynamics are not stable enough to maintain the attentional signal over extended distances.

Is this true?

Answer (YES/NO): NO